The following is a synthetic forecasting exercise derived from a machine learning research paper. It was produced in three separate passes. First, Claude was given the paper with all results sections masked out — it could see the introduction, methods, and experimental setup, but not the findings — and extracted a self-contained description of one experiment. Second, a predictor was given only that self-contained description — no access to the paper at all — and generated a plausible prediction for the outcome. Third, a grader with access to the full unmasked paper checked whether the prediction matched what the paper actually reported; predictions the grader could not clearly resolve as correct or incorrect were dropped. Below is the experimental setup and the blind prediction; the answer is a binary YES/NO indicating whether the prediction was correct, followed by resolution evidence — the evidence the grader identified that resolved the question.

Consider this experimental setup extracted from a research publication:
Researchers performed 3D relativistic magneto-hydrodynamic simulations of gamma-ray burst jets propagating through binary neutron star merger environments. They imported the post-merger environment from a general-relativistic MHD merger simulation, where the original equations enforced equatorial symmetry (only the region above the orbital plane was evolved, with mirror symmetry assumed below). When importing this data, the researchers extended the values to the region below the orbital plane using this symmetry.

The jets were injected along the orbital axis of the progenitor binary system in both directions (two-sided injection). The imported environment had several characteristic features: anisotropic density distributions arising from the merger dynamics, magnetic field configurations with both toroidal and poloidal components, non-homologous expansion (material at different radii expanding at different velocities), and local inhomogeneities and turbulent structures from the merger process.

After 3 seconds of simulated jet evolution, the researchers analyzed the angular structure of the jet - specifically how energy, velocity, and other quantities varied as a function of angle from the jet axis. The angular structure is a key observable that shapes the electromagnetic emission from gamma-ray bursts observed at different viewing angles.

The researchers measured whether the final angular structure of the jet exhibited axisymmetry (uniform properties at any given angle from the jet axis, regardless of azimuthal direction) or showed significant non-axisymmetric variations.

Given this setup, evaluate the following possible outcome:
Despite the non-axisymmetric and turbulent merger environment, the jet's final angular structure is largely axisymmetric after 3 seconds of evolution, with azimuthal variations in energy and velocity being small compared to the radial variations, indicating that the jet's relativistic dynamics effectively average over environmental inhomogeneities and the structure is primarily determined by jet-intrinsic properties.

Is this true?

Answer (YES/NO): NO